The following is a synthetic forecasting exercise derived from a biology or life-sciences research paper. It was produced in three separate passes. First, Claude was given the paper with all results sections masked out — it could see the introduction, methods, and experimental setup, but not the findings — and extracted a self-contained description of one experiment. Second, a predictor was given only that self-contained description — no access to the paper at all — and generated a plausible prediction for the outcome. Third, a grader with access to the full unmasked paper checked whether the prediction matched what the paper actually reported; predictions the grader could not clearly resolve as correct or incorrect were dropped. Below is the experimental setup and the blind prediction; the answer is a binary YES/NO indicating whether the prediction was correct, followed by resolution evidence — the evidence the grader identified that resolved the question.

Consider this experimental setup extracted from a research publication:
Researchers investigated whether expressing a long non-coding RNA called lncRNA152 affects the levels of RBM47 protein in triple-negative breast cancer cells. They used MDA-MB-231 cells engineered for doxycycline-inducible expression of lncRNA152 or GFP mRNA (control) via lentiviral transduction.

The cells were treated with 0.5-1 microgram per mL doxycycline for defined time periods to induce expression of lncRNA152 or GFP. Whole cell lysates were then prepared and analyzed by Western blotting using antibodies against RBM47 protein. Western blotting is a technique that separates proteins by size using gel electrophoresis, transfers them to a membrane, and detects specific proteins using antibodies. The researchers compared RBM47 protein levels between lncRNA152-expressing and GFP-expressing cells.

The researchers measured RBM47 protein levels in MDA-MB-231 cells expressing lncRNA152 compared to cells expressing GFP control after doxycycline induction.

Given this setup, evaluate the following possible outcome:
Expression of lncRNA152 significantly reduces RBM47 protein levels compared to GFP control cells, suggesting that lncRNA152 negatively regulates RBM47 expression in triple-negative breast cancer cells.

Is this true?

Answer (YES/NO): NO